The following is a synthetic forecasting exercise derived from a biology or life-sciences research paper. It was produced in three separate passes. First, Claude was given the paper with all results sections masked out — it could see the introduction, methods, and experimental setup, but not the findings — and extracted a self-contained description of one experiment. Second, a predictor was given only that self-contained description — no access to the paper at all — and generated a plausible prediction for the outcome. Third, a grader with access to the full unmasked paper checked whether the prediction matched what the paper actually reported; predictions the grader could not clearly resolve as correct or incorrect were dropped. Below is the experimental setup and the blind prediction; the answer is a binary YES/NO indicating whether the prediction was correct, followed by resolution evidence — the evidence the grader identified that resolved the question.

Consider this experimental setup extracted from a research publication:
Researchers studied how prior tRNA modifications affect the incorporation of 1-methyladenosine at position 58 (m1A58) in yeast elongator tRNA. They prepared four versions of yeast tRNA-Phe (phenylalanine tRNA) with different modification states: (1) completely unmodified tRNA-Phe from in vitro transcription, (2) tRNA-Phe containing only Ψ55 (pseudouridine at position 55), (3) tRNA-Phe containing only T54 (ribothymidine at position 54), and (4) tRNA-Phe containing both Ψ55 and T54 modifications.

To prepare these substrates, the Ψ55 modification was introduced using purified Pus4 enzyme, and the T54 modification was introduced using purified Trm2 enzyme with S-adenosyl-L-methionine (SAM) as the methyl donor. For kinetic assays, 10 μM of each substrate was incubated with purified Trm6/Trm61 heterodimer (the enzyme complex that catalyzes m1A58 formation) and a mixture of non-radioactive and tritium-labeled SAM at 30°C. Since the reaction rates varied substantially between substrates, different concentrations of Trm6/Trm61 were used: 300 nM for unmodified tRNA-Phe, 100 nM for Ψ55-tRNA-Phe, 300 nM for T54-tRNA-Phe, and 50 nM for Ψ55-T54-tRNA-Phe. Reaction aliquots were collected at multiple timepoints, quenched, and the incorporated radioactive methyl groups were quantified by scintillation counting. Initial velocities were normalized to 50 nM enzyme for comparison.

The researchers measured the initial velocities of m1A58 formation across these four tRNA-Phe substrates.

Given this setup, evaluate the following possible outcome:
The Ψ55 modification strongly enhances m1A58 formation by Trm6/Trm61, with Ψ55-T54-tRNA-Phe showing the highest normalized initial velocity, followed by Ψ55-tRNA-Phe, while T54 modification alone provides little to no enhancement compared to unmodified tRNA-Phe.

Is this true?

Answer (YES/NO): NO